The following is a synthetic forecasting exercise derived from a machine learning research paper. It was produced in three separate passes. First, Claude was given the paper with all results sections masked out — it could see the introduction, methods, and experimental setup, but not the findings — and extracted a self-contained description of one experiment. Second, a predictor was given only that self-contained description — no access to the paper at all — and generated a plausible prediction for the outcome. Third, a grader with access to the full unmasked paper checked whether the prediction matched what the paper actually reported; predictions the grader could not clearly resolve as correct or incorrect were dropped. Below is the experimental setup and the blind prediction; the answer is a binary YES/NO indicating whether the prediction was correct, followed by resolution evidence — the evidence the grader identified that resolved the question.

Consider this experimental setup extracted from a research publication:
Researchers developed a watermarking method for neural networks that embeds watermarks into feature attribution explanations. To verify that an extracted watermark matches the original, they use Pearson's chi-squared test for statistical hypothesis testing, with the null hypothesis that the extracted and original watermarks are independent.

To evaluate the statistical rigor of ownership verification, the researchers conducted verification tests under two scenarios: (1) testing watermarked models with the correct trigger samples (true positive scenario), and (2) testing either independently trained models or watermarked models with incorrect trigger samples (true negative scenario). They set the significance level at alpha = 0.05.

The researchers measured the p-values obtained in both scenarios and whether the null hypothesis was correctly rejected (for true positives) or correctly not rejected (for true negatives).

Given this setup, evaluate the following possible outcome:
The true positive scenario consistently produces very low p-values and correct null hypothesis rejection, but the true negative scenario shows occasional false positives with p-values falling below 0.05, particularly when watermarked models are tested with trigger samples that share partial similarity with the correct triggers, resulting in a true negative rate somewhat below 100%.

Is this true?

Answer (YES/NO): NO